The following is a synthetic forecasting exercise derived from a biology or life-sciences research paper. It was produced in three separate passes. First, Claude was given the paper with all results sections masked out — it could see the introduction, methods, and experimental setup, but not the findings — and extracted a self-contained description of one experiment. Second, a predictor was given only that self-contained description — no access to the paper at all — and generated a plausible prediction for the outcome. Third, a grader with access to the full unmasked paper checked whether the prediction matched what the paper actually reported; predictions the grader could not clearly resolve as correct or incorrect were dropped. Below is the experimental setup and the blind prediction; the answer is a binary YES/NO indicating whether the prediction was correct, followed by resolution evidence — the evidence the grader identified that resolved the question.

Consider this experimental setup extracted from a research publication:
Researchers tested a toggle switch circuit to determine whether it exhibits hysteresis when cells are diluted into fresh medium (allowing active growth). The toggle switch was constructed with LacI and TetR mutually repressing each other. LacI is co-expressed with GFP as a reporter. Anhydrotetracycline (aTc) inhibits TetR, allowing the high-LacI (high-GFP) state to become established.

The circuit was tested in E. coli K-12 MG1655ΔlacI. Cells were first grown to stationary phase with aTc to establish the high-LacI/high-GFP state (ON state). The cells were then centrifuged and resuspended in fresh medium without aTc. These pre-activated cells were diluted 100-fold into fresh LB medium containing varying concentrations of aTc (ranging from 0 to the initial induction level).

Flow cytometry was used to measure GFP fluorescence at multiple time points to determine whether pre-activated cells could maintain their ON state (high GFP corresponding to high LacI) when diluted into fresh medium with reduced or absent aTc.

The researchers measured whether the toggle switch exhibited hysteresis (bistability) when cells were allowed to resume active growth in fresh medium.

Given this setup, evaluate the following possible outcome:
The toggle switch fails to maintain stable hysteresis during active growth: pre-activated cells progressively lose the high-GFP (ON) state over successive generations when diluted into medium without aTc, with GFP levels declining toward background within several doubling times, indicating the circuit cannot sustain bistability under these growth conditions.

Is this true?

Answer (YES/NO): NO